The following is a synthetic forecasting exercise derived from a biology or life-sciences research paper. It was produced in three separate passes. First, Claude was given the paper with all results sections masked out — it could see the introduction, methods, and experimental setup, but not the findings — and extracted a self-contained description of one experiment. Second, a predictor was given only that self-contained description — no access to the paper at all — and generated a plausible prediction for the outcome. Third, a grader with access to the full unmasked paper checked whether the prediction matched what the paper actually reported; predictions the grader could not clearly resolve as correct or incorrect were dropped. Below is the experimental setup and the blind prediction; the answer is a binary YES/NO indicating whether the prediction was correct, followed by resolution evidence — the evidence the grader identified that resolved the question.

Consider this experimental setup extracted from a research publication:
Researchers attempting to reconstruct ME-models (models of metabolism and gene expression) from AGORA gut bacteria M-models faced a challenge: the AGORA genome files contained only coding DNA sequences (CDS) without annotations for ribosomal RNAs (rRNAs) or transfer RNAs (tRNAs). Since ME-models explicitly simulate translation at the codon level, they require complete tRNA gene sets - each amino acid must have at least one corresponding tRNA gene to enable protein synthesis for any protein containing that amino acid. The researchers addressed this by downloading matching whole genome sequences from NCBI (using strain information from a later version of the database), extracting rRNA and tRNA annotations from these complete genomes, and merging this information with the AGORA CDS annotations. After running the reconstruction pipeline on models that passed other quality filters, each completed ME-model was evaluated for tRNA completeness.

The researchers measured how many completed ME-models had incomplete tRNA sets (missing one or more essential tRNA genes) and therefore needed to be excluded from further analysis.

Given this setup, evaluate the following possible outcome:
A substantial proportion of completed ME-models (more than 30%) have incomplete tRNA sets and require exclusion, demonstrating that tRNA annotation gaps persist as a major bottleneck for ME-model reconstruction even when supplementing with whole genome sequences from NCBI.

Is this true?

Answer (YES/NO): NO